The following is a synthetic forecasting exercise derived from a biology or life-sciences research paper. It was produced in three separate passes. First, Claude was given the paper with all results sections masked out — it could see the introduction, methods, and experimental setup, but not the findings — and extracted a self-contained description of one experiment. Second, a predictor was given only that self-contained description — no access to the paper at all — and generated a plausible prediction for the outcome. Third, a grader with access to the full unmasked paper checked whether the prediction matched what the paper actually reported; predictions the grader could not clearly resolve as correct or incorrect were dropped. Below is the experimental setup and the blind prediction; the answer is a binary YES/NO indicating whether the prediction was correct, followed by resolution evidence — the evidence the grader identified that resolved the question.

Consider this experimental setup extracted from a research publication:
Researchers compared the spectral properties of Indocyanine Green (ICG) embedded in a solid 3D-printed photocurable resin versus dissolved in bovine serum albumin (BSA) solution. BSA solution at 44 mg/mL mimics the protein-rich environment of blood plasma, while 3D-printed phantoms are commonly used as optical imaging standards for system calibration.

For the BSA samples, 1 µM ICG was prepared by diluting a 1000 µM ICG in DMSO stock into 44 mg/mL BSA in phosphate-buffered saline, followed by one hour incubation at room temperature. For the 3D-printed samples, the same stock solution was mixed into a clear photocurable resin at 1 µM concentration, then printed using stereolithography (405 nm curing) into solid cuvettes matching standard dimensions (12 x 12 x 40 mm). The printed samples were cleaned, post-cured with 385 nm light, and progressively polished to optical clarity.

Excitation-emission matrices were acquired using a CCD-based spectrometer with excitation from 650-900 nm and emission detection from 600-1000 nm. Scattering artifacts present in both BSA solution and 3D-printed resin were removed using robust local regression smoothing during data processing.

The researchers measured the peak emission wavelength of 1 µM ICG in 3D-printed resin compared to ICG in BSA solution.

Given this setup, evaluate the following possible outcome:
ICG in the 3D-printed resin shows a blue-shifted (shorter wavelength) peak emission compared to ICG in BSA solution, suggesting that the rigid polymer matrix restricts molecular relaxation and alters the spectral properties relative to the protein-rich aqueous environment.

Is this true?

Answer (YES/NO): NO